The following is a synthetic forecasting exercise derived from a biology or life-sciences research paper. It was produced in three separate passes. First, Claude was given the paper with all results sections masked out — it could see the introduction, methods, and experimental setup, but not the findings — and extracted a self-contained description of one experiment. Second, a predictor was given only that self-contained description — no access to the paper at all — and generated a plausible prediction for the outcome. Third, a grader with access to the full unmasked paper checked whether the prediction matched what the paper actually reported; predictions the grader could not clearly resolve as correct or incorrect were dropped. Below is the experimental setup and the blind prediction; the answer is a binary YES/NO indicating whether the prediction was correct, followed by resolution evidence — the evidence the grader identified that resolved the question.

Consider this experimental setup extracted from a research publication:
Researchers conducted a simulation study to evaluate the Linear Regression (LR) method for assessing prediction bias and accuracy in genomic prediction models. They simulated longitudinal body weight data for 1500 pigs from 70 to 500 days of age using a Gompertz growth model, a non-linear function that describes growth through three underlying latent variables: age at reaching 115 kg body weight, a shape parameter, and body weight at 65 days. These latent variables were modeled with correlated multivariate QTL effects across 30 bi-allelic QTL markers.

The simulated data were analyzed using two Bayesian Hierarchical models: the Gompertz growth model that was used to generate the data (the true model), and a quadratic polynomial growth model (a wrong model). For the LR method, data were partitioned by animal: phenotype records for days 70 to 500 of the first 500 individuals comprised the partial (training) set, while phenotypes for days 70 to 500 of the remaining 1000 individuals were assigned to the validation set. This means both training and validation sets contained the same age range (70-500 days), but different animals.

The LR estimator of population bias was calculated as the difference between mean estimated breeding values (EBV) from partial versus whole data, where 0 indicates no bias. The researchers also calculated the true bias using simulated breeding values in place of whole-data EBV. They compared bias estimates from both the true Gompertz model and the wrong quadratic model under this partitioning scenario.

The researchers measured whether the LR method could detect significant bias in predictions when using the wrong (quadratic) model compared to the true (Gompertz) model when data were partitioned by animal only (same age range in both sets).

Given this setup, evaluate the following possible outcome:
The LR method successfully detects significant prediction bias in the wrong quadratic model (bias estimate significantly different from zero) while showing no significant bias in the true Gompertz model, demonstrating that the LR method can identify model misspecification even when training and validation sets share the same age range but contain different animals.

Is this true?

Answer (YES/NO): NO